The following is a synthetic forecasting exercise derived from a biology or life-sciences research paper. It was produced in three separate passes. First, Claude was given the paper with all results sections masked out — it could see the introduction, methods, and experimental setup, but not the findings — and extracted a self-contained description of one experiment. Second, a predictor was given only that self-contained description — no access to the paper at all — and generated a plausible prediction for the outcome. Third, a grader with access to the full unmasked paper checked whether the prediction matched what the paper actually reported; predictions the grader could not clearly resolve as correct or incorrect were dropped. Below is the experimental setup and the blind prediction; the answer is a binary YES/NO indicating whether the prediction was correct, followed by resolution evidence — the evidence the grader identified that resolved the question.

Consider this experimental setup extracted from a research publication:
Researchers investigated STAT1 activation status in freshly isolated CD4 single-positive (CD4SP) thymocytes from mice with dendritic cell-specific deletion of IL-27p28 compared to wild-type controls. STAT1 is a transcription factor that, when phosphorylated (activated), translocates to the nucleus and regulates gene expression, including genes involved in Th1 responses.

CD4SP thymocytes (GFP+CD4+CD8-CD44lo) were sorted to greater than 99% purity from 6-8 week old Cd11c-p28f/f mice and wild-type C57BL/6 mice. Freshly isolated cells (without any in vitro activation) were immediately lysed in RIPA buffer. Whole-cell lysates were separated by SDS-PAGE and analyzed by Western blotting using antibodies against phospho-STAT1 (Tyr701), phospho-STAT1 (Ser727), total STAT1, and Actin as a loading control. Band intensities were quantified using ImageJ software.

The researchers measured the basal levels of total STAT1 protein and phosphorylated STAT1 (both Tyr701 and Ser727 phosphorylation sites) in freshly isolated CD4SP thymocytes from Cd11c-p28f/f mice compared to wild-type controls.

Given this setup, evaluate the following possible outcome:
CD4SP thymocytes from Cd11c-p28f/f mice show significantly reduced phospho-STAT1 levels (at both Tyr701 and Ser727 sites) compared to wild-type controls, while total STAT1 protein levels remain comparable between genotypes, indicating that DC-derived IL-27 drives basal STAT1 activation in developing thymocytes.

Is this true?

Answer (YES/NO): NO